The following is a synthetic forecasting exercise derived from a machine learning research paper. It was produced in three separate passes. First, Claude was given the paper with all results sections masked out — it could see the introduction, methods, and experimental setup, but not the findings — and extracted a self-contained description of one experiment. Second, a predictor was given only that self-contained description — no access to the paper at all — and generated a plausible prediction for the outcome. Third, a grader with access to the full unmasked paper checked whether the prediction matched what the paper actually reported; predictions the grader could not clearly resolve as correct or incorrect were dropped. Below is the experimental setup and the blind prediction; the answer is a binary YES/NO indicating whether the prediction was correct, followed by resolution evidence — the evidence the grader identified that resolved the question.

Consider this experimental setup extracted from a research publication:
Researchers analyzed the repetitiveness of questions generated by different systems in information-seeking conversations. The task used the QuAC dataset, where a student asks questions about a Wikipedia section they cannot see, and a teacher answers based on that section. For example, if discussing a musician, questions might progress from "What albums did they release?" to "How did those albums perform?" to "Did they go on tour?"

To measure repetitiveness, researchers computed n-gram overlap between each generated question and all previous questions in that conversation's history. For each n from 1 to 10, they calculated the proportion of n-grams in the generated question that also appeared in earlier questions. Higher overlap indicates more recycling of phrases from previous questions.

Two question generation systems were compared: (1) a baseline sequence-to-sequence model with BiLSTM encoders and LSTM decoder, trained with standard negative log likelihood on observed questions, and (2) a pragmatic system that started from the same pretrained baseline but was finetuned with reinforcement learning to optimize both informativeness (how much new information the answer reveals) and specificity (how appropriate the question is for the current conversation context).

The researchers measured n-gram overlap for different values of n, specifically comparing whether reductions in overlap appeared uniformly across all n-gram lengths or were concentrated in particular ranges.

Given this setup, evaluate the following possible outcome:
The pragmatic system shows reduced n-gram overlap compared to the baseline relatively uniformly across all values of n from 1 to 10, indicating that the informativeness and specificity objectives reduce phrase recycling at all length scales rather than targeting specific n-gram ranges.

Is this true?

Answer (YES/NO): NO